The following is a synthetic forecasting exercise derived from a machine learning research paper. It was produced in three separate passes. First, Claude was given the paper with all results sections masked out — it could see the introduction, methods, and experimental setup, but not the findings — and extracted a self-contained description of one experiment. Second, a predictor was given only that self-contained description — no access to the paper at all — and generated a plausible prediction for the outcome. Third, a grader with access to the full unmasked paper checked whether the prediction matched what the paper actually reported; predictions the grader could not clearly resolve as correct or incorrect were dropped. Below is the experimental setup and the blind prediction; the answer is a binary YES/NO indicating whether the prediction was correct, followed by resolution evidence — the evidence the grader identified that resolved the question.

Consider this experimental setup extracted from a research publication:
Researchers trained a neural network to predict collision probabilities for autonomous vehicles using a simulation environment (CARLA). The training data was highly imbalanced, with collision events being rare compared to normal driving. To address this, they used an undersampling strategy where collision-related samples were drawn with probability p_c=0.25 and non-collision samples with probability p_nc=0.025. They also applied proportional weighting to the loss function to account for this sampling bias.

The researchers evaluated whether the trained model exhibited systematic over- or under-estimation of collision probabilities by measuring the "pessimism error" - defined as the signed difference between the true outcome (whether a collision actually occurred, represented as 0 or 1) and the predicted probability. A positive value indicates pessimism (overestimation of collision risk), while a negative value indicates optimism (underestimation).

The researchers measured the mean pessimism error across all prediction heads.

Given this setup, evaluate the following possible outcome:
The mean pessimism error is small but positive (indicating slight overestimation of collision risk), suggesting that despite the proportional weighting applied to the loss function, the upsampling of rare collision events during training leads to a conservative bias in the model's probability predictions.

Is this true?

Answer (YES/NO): NO